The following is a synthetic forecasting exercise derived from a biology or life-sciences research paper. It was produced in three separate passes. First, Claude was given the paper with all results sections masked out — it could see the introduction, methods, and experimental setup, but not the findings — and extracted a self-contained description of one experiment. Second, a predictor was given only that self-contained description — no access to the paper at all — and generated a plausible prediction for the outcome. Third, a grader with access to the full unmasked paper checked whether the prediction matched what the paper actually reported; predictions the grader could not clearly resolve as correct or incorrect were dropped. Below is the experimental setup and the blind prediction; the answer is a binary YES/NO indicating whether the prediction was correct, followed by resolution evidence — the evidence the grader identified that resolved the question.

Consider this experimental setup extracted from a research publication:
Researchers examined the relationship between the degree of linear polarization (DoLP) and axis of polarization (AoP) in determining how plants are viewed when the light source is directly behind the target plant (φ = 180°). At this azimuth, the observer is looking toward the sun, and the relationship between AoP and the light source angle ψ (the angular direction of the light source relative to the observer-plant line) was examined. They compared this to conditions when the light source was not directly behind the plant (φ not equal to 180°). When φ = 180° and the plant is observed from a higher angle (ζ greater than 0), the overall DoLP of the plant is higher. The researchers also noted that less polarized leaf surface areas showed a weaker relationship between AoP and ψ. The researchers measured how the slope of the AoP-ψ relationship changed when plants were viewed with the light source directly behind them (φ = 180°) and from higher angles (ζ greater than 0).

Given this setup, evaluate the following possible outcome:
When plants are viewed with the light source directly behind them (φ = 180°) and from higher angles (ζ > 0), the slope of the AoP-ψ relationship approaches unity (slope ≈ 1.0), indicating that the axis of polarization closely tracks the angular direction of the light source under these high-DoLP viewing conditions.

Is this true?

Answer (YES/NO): NO